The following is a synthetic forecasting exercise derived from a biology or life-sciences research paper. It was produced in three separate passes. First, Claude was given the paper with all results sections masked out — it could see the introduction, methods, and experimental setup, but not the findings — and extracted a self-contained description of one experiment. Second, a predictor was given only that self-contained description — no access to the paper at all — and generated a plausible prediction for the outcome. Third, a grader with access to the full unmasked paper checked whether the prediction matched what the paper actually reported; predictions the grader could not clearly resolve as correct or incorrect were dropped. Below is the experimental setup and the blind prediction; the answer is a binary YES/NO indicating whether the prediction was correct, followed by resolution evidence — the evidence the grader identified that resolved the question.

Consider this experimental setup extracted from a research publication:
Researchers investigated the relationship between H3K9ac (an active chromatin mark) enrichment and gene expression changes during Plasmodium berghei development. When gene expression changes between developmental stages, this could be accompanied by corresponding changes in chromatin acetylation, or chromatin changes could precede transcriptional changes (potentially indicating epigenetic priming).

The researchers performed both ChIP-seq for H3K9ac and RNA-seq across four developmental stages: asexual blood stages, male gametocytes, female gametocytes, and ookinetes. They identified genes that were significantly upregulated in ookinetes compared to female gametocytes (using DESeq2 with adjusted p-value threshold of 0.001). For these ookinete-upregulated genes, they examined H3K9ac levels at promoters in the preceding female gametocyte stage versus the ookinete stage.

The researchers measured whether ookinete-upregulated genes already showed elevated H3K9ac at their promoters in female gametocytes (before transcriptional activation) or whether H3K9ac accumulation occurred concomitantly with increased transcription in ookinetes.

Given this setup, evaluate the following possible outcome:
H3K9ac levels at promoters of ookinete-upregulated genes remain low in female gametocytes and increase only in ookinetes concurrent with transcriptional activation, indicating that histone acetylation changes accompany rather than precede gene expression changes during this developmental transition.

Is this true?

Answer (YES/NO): YES